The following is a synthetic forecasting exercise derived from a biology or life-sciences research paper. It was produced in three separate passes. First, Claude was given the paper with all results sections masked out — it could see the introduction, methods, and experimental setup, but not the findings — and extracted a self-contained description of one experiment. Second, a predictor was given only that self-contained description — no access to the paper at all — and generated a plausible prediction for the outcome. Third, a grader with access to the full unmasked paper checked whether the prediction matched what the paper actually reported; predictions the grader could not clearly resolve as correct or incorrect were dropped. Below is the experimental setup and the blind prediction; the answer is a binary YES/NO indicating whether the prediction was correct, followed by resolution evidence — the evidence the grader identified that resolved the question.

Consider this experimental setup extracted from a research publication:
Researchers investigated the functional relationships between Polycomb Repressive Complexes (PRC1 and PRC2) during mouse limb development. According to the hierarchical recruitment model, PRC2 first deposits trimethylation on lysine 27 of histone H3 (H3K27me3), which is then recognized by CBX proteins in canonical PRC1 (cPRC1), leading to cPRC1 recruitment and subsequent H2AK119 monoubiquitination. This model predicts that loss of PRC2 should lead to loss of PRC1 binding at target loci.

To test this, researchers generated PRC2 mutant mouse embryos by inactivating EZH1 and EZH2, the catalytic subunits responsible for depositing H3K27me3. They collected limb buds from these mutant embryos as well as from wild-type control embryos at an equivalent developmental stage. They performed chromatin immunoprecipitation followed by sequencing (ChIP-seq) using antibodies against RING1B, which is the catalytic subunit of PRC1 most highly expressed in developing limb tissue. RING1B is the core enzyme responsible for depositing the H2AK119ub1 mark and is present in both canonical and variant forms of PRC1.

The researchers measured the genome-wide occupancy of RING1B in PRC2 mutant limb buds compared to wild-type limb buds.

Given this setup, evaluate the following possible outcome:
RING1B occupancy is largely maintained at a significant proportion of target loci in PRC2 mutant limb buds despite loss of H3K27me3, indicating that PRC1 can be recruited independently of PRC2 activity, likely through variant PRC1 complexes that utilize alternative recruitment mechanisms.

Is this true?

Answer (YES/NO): YES